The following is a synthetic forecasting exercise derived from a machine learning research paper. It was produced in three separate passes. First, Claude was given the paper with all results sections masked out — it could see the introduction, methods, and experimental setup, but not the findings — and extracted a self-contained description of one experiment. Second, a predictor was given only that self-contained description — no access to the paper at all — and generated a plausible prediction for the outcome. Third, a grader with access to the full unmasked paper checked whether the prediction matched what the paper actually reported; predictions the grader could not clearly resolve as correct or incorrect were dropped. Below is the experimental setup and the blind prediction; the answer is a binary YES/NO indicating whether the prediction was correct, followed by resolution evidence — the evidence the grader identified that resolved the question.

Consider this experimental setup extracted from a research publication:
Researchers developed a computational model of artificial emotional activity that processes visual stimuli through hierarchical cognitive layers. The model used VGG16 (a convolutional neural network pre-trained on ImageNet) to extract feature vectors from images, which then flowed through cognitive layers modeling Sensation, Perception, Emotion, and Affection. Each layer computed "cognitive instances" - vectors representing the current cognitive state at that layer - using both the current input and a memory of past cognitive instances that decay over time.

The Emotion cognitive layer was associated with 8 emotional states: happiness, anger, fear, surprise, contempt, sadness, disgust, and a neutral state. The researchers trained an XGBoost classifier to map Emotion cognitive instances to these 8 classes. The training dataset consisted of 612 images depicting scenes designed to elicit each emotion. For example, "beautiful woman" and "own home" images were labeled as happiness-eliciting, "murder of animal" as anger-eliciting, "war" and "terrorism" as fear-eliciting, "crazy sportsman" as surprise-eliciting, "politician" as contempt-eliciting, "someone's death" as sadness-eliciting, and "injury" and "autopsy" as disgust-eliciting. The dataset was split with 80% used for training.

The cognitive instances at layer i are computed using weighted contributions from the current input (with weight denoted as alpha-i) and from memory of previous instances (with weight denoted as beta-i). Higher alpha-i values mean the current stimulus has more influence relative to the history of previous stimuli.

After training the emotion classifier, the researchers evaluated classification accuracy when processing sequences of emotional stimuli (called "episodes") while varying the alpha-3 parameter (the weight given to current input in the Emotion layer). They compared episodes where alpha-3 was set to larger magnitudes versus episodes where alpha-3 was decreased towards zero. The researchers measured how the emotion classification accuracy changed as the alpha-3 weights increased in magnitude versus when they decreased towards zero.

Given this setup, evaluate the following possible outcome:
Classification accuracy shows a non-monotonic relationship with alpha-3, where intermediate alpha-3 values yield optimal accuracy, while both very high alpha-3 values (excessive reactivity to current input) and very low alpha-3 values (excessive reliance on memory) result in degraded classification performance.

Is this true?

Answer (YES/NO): NO